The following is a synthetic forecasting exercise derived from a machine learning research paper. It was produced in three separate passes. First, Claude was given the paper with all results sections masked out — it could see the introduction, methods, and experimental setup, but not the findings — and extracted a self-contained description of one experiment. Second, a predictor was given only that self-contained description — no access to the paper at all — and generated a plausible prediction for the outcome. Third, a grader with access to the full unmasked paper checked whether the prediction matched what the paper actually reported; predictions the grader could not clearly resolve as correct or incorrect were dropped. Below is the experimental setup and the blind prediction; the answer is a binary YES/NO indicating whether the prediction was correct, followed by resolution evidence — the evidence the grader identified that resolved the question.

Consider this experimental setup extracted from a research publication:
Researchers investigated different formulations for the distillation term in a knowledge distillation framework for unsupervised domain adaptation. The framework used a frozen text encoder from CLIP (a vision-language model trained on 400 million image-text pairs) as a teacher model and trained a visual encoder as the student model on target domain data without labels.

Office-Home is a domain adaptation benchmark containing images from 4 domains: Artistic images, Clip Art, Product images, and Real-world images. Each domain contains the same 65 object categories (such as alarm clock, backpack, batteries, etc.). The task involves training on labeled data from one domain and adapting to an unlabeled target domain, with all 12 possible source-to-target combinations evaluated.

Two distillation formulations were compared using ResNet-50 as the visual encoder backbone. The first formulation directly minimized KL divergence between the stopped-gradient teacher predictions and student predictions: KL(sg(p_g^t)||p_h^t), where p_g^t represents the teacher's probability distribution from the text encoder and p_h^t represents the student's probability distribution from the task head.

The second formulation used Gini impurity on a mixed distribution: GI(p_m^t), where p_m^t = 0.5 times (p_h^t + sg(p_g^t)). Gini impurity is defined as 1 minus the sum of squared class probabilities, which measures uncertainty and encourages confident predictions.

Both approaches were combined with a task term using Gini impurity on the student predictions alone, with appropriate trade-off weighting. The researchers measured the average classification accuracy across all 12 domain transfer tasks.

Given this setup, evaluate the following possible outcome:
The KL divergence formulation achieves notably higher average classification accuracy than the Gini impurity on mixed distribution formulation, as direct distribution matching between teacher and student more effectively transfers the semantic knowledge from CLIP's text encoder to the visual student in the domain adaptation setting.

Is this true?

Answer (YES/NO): NO